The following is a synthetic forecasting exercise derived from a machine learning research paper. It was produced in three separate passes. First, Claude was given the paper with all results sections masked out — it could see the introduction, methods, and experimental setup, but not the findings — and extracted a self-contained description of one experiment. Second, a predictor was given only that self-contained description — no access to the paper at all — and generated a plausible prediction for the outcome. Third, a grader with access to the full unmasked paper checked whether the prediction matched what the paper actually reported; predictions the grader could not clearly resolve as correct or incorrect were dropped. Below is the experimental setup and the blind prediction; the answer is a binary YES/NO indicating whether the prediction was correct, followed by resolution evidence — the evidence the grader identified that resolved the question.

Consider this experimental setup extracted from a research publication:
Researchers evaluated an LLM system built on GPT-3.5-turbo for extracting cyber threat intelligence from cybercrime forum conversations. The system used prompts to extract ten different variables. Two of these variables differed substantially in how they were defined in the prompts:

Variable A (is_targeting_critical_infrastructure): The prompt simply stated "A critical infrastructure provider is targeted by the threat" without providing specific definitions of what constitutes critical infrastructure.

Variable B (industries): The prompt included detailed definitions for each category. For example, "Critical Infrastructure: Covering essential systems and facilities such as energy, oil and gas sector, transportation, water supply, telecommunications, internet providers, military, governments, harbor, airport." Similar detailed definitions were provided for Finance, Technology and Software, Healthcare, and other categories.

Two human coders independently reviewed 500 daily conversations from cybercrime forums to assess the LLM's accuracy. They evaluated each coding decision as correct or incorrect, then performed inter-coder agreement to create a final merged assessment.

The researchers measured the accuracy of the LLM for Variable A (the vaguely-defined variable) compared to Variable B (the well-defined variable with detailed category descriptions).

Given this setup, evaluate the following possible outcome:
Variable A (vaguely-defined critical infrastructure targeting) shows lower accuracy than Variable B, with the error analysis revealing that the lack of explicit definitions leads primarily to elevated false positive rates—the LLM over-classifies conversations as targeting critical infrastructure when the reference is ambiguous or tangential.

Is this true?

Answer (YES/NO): NO